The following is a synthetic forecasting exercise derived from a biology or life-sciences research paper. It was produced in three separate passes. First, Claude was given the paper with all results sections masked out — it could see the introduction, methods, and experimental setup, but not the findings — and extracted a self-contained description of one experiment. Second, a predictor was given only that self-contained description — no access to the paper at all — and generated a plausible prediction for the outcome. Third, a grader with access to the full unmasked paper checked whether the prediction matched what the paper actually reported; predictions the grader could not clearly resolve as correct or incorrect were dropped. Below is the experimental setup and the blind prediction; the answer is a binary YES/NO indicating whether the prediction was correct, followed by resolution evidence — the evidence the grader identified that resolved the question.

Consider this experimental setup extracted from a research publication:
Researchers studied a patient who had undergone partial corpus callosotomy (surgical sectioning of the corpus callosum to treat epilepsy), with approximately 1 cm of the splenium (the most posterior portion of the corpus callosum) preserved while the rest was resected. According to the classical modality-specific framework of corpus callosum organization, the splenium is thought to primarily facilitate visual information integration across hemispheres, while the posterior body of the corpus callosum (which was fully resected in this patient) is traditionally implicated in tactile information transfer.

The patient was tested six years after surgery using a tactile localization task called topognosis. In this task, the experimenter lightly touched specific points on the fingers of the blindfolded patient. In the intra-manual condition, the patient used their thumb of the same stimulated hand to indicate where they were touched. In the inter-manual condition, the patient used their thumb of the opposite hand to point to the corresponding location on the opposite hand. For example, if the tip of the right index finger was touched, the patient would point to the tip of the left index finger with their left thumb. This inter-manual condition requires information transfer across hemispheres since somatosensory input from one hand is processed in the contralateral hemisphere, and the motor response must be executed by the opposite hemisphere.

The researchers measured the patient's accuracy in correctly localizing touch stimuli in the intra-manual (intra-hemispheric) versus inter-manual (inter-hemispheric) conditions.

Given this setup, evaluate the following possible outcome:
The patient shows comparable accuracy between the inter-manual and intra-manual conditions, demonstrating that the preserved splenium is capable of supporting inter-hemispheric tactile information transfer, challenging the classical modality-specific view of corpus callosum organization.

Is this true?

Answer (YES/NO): YES